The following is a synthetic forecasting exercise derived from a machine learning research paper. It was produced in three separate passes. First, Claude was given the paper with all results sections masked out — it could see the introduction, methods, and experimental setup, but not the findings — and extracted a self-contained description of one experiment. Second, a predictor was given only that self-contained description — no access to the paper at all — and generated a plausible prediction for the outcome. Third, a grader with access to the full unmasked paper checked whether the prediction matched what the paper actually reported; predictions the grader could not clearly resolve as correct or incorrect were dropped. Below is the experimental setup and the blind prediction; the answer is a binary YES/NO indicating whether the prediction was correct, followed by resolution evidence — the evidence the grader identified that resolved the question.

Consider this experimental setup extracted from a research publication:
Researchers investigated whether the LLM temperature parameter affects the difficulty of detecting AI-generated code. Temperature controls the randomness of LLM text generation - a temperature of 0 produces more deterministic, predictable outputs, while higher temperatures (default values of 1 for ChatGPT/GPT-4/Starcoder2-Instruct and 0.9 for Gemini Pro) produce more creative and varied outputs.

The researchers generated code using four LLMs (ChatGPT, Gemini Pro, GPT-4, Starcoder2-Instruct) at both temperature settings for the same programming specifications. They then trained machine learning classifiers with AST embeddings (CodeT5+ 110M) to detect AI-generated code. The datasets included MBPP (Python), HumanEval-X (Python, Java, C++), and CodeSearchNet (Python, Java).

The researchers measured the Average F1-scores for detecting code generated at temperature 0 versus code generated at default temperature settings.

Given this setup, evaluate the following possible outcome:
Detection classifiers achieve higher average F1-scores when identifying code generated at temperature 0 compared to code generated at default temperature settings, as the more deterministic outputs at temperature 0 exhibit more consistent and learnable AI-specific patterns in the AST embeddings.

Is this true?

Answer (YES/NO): NO